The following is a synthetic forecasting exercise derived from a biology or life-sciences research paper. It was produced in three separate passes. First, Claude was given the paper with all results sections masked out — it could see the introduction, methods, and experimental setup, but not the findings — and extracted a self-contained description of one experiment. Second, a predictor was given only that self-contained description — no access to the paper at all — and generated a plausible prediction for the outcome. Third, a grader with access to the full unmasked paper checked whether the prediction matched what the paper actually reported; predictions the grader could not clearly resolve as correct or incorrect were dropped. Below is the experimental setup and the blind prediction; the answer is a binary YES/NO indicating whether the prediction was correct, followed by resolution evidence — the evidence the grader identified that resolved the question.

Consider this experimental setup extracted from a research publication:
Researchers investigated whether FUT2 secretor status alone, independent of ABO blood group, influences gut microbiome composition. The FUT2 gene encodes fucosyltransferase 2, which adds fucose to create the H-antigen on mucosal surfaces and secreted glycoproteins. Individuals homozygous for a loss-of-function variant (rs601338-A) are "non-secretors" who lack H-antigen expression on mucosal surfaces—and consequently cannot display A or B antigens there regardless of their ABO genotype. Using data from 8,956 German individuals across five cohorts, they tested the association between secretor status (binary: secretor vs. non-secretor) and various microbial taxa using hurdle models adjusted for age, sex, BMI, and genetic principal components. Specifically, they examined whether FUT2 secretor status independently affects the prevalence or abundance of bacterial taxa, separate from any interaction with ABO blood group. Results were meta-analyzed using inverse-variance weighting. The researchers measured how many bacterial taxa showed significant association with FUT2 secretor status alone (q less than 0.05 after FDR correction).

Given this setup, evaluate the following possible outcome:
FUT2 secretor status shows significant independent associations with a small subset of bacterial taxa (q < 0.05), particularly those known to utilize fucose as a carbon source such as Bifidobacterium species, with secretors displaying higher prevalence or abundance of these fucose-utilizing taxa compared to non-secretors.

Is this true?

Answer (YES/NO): NO